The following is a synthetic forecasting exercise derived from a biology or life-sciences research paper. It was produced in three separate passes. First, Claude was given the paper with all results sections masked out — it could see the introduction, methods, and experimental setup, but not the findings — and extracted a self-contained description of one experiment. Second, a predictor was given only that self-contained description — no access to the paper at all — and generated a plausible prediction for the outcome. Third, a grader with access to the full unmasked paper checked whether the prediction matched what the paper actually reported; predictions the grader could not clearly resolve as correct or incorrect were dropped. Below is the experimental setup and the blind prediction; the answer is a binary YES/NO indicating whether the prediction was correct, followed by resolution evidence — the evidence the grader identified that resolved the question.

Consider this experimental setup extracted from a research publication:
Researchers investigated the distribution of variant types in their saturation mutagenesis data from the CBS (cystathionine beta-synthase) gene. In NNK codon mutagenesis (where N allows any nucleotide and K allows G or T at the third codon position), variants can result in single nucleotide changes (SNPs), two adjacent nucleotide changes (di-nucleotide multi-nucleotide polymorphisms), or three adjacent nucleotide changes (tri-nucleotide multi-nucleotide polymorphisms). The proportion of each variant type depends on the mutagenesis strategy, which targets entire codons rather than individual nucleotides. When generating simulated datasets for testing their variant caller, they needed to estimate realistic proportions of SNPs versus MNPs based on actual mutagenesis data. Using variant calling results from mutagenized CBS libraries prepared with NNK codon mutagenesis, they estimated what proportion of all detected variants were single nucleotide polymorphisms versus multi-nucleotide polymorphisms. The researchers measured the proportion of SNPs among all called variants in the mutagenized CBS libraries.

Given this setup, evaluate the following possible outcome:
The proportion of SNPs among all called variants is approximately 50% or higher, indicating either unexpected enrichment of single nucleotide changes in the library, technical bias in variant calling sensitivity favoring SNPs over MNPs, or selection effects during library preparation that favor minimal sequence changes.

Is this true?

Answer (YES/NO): NO